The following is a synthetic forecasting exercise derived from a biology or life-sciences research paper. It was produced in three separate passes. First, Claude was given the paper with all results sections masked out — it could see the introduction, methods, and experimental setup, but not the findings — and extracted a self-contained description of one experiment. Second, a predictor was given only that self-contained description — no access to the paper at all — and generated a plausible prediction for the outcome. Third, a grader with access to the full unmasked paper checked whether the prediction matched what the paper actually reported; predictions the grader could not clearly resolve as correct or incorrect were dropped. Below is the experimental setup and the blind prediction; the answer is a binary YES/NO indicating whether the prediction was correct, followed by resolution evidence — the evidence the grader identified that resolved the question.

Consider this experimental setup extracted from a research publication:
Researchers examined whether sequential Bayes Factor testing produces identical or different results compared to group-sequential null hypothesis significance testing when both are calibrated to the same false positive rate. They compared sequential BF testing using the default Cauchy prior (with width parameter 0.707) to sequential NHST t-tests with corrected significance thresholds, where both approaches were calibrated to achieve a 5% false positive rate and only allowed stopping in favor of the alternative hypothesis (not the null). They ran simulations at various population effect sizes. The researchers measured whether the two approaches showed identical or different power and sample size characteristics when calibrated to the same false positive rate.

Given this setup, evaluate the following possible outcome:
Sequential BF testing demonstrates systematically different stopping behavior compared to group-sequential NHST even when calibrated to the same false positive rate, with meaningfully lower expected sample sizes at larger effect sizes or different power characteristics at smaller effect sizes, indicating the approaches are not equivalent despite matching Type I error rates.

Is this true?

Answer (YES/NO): NO